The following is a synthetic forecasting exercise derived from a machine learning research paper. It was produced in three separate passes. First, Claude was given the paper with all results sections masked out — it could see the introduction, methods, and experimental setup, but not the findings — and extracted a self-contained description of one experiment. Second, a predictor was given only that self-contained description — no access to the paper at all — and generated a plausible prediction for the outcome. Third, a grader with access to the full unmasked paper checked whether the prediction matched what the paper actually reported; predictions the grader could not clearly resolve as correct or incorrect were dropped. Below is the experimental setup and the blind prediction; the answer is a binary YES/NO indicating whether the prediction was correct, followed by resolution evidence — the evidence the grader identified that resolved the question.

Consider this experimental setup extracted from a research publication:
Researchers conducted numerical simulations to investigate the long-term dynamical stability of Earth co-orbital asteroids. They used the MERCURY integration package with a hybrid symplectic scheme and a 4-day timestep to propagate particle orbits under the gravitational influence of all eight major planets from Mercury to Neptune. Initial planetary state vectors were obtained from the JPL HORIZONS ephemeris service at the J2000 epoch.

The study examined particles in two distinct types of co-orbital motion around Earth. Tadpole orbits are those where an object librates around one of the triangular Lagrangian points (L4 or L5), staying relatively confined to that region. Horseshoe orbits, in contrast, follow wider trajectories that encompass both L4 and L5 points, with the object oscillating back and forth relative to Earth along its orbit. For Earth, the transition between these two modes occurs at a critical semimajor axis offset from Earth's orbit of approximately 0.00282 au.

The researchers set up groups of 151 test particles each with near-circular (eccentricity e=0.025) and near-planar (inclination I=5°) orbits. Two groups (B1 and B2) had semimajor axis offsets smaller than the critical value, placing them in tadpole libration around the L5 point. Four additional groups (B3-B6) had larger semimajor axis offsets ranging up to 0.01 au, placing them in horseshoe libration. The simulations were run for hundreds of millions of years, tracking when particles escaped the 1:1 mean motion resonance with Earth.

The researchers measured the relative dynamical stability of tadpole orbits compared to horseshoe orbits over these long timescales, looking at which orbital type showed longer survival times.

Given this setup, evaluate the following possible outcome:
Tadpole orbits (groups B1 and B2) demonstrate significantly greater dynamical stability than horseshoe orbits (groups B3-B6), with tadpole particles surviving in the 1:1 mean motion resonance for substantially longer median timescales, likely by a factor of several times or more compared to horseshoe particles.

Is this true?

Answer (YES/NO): NO